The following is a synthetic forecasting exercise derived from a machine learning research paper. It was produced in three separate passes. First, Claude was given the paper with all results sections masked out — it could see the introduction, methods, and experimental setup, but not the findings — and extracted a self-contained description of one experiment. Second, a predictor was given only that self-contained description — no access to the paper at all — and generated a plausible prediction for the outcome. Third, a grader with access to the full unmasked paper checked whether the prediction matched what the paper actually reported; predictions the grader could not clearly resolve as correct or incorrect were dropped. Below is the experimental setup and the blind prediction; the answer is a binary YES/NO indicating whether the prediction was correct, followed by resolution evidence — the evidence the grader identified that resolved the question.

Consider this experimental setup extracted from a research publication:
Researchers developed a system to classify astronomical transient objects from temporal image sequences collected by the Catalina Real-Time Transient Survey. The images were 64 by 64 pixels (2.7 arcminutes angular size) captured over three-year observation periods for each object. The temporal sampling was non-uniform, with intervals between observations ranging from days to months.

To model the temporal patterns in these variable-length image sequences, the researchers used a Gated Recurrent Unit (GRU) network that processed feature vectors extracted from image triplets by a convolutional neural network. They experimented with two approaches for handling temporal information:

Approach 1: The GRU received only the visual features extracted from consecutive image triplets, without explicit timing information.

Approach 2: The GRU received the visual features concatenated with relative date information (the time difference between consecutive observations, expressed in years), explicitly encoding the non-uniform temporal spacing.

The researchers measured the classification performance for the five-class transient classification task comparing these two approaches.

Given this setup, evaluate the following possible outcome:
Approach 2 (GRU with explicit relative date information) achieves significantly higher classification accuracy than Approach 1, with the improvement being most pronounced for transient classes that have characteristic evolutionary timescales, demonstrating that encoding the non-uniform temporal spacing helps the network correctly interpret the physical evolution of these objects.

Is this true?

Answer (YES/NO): NO